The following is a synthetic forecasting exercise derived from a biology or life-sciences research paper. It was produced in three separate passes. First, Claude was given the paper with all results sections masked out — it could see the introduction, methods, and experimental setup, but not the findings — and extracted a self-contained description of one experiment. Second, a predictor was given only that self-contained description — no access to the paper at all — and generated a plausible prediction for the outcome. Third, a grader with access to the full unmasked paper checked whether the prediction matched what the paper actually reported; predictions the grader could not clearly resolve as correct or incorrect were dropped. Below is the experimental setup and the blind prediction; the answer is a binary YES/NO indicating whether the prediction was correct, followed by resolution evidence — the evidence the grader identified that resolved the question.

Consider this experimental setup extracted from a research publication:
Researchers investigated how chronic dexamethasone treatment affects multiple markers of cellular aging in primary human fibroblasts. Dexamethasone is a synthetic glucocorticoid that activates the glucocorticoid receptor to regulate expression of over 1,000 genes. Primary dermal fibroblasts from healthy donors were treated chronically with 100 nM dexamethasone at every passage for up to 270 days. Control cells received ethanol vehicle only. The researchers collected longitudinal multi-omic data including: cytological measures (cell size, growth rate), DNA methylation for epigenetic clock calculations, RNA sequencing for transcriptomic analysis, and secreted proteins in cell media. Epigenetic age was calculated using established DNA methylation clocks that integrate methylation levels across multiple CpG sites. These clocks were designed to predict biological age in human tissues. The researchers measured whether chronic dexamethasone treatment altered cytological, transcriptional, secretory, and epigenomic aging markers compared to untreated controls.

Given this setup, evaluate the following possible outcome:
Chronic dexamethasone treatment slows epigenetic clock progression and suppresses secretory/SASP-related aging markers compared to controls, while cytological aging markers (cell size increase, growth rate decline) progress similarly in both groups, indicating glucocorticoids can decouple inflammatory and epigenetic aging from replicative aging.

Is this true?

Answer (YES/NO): NO